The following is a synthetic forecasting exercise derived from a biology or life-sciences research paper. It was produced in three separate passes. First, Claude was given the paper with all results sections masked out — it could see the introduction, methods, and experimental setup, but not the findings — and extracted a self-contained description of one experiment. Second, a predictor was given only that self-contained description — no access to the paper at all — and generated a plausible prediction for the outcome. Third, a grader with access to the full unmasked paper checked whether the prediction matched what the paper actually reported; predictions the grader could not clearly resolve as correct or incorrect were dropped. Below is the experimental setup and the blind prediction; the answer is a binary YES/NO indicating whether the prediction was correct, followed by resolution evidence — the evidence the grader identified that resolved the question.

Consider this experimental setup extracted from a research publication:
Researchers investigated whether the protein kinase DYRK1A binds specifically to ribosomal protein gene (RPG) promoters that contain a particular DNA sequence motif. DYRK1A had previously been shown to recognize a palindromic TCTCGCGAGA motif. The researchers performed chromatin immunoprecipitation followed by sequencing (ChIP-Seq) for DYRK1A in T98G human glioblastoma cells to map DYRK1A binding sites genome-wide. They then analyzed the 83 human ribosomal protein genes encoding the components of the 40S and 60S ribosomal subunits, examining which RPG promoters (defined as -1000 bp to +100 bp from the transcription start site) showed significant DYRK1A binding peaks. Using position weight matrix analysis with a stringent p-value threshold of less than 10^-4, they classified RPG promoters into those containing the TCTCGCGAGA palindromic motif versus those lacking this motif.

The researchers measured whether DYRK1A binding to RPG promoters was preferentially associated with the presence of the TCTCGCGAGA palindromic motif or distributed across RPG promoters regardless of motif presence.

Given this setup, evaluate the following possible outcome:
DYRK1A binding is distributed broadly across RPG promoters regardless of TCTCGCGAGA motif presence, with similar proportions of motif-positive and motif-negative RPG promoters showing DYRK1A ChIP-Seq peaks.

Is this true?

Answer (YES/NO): NO